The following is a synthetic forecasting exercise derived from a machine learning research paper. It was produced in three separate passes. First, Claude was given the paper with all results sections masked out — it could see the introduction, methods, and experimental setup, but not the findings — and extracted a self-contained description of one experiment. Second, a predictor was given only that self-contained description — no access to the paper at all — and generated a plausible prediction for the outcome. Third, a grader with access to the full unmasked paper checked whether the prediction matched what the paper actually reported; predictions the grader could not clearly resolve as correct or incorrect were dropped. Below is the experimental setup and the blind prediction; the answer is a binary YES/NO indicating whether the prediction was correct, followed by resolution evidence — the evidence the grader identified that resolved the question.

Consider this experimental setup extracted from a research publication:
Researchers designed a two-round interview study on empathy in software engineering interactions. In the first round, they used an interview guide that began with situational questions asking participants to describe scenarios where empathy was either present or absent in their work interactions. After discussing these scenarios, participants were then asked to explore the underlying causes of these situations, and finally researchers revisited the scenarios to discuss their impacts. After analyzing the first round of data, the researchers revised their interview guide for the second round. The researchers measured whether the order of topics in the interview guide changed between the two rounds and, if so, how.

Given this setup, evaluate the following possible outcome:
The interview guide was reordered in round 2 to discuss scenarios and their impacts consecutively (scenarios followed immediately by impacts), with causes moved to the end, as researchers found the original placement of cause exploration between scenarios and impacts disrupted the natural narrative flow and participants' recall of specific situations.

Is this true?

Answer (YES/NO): NO